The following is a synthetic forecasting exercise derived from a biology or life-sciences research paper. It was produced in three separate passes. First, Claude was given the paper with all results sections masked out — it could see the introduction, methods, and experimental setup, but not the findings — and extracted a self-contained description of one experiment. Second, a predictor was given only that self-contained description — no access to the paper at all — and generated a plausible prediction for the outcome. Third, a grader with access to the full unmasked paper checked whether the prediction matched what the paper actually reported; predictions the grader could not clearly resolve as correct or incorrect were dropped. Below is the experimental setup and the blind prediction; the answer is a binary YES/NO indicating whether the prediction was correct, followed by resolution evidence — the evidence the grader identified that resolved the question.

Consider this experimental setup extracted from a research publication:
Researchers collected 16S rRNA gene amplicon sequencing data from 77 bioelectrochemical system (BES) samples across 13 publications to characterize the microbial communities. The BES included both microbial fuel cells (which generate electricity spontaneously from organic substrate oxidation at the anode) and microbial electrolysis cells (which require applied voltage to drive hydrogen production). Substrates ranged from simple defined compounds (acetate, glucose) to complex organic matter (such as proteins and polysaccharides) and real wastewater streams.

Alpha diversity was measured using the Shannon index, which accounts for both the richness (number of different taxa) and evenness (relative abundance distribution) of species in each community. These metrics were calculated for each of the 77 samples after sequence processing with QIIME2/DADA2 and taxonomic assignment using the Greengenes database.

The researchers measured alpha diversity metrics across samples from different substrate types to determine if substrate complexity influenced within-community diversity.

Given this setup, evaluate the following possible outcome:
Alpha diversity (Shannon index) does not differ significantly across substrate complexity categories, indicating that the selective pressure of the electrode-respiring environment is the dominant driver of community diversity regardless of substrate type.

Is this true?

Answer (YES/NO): NO